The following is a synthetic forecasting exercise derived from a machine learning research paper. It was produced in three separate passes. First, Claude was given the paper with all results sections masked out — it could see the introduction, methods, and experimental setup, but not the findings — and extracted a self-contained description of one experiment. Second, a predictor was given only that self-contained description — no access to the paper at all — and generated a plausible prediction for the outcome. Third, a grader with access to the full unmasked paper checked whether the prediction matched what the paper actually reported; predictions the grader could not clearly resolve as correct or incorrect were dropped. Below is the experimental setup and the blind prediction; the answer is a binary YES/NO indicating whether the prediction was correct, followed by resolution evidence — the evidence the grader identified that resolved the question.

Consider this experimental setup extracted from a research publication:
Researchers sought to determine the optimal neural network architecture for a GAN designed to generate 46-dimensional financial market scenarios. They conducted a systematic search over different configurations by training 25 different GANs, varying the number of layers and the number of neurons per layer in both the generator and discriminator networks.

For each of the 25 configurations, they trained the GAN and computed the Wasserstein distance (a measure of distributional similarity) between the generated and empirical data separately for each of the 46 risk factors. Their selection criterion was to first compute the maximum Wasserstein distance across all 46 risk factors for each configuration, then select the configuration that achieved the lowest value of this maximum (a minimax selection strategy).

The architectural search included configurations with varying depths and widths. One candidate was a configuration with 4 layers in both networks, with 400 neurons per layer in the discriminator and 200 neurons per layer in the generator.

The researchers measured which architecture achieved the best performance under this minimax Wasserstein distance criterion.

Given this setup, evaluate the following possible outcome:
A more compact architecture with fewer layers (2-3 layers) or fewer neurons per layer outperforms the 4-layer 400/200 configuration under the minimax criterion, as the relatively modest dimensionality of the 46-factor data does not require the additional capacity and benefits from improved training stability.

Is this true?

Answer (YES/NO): NO